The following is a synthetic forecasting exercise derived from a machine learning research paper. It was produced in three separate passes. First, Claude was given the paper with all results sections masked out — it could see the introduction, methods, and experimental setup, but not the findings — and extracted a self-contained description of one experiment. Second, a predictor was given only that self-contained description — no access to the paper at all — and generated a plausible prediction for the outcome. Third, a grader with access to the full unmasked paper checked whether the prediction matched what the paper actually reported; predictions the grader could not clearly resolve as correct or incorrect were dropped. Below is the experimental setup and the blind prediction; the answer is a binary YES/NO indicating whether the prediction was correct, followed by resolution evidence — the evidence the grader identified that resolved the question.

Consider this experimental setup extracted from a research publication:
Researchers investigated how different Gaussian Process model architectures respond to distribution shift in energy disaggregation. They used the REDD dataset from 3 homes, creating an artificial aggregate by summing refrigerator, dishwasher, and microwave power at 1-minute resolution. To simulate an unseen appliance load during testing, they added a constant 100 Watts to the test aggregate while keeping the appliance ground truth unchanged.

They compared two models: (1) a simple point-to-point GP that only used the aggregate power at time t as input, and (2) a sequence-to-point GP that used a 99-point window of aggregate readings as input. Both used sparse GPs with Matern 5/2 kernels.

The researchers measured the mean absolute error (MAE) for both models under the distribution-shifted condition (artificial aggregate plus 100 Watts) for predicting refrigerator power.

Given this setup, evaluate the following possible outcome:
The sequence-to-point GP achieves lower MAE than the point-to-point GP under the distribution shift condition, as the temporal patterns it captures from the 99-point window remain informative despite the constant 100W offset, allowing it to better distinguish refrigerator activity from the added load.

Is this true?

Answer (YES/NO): NO